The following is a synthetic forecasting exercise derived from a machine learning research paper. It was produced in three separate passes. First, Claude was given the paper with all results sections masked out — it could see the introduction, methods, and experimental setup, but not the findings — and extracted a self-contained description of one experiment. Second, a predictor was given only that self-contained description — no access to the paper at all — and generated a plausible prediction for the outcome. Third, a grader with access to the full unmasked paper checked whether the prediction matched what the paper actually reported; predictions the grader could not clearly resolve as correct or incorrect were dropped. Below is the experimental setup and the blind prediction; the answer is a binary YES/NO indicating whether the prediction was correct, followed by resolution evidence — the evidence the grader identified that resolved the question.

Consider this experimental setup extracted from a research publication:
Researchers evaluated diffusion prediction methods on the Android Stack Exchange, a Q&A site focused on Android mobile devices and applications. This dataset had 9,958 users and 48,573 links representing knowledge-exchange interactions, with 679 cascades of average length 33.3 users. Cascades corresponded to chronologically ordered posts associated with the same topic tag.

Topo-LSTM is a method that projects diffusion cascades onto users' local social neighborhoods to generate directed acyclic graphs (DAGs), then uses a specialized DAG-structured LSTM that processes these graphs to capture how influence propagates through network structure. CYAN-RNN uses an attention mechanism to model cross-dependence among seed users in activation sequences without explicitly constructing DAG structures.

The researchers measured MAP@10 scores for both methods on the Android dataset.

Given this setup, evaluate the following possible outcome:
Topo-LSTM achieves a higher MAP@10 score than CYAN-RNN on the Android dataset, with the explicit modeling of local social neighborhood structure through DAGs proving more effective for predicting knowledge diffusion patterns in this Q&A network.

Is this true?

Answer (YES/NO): YES